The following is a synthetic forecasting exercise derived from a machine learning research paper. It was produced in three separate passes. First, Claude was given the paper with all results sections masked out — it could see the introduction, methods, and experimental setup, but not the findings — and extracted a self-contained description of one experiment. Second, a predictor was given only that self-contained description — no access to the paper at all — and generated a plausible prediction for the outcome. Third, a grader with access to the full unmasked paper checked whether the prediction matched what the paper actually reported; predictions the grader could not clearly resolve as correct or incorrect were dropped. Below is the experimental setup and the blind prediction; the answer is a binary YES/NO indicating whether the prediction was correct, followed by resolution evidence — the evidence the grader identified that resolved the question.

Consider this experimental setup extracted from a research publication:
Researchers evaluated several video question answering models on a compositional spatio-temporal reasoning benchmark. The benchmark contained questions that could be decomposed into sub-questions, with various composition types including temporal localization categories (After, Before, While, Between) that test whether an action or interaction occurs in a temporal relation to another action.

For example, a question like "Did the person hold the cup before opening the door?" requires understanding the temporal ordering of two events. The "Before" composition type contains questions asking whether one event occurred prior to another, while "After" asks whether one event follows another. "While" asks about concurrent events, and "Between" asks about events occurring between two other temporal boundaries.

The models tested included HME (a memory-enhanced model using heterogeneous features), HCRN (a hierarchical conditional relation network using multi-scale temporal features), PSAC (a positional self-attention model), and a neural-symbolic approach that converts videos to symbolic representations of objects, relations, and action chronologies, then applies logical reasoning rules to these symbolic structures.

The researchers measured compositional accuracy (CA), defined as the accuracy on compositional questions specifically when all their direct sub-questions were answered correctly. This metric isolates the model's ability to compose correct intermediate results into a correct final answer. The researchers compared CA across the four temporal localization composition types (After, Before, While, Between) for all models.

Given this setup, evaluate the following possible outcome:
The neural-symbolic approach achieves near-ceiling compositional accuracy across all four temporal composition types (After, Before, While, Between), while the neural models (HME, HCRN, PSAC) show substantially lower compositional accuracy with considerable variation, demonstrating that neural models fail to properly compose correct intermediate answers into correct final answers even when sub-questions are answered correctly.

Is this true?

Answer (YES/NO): NO